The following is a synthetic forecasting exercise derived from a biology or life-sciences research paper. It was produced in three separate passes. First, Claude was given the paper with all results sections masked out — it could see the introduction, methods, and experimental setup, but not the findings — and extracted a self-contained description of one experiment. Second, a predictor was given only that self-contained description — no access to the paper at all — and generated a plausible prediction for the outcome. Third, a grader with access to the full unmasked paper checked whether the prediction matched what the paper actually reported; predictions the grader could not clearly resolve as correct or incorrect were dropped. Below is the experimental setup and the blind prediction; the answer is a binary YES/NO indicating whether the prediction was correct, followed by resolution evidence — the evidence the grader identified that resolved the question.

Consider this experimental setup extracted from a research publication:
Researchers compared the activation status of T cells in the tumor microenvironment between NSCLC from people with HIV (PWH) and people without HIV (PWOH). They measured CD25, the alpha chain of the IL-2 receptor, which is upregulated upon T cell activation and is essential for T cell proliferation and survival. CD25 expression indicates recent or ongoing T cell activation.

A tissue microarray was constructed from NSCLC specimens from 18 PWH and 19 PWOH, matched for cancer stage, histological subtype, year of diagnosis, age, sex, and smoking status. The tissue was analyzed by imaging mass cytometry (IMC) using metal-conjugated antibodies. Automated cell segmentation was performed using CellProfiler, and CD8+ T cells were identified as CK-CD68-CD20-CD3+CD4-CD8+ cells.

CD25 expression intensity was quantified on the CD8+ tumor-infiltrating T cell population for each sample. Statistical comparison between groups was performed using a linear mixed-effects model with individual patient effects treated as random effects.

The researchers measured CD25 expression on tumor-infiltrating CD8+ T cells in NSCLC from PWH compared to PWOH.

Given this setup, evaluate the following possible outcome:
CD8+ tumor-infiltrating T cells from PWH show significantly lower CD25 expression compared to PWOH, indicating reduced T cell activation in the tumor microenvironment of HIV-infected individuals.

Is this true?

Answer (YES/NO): NO